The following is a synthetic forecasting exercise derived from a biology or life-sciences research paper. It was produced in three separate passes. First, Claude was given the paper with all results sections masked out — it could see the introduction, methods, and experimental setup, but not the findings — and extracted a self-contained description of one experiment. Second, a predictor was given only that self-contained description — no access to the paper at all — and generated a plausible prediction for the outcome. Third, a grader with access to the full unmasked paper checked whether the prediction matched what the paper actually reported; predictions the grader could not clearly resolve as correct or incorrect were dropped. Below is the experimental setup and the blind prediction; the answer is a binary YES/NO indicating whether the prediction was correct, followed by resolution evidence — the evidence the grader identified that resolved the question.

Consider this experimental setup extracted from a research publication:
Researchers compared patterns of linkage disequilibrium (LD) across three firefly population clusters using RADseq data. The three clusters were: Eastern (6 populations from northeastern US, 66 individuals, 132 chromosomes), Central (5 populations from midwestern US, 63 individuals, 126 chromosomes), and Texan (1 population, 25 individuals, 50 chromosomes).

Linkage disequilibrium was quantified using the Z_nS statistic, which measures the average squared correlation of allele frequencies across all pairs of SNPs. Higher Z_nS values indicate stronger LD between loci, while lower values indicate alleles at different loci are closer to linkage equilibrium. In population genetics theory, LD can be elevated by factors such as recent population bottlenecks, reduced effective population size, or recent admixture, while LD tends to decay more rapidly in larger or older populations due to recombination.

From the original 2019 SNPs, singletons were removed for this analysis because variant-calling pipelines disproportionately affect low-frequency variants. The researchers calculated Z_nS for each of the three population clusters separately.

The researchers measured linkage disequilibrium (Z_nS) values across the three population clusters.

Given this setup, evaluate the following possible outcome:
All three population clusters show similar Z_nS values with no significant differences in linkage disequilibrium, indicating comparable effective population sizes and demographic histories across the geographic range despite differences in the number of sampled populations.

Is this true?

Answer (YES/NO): NO